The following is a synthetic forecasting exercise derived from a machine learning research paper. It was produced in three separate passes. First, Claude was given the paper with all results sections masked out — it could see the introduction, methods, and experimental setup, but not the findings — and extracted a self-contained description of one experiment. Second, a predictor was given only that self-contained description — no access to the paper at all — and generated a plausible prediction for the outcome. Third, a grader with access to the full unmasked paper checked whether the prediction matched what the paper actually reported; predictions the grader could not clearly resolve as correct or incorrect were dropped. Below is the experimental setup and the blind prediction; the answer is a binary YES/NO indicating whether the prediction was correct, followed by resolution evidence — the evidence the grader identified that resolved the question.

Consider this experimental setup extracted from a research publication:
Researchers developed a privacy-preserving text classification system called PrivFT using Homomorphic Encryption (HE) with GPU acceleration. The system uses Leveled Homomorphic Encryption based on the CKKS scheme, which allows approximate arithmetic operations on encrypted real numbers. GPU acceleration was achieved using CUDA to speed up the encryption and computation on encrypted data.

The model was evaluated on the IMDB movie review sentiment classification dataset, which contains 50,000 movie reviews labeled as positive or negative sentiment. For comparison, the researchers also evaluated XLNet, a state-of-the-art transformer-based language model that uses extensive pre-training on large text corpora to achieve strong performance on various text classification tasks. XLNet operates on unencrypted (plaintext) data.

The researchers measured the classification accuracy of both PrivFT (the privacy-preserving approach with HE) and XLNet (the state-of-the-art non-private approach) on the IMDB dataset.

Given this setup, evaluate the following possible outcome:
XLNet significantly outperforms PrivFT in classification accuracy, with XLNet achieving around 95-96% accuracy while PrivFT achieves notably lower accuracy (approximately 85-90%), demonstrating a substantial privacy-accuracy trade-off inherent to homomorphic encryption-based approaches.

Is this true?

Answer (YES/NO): NO